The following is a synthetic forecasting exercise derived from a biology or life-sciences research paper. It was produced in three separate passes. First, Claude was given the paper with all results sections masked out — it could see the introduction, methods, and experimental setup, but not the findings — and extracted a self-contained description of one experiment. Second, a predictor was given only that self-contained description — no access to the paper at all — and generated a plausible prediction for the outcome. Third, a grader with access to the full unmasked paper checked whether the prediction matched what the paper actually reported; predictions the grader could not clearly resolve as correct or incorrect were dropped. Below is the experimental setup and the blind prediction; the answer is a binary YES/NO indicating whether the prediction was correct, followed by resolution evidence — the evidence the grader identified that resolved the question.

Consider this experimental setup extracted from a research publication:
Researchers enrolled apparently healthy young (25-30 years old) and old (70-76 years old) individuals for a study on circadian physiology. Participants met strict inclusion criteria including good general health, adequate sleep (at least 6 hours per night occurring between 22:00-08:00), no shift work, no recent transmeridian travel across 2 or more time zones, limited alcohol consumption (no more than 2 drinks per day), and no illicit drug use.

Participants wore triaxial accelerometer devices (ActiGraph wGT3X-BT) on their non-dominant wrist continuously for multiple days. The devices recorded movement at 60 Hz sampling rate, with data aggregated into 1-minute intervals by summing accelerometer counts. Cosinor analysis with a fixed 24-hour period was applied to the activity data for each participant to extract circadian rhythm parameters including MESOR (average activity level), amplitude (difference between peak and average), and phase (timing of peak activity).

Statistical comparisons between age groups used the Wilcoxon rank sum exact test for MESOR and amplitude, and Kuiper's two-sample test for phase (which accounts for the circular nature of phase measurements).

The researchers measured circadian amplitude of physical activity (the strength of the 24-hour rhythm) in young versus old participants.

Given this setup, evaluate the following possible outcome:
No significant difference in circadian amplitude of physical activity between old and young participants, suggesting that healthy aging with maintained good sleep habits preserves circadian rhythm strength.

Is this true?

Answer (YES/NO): YES